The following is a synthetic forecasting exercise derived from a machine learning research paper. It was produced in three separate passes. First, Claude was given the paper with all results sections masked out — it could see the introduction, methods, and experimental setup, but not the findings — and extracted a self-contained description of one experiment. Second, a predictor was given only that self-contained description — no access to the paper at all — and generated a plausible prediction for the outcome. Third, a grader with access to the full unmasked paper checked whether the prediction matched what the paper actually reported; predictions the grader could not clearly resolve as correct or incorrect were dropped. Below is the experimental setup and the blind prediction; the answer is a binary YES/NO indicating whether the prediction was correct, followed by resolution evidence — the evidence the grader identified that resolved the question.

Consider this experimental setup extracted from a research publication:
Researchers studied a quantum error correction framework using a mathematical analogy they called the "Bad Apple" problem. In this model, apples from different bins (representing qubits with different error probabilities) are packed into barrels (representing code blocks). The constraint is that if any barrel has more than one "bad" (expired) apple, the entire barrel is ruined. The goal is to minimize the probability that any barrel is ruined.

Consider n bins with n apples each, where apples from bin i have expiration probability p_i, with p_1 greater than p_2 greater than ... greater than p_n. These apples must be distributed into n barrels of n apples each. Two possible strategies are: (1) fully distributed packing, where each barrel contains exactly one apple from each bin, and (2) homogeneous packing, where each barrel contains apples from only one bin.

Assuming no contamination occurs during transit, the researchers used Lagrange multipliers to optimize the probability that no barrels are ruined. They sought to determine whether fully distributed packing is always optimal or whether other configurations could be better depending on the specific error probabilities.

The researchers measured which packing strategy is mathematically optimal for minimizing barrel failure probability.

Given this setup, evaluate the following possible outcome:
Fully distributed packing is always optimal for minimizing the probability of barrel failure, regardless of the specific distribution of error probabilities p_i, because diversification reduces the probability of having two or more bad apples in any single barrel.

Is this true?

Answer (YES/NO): YES